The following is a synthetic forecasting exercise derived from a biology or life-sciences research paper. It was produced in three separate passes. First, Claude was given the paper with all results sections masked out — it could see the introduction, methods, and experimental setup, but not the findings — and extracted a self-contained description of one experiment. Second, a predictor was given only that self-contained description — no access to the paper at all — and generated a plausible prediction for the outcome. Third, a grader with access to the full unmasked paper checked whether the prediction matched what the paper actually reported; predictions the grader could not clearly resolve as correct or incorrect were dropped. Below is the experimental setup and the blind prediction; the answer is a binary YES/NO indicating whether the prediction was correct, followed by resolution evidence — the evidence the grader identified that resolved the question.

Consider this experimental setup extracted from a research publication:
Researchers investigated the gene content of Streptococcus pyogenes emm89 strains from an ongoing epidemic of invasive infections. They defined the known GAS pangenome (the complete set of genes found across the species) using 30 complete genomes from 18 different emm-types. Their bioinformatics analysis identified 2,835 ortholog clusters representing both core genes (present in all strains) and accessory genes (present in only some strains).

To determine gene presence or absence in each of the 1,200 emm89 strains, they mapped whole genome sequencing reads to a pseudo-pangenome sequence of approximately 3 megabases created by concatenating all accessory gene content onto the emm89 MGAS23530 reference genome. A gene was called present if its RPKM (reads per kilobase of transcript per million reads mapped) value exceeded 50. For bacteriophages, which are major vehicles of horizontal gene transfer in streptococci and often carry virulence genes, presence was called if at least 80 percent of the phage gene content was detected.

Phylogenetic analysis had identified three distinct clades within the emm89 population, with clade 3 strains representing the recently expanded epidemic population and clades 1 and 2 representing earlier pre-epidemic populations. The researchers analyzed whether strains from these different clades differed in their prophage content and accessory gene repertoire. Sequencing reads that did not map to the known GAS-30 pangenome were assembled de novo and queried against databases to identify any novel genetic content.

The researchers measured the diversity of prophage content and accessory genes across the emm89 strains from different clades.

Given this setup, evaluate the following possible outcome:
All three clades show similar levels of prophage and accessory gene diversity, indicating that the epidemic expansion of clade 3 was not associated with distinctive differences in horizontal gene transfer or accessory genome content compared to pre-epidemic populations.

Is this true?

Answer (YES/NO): NO